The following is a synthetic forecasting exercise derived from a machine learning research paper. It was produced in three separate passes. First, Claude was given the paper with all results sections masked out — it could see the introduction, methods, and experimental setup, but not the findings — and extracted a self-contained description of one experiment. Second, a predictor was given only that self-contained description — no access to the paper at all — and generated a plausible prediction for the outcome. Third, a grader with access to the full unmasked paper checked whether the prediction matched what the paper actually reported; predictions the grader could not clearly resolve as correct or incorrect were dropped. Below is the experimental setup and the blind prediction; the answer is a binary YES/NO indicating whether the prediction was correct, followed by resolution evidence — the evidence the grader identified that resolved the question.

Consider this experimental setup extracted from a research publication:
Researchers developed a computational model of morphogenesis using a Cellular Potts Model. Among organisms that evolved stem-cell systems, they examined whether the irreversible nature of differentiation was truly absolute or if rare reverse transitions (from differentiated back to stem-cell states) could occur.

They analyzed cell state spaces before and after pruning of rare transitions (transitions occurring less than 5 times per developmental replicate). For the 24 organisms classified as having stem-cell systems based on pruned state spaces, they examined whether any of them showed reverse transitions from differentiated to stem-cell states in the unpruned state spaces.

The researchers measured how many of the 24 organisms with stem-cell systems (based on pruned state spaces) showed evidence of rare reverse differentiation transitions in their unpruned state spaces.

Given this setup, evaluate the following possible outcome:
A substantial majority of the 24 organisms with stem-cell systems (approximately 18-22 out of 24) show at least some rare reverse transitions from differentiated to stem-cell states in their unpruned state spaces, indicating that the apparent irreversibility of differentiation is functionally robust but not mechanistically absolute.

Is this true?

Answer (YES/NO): NO